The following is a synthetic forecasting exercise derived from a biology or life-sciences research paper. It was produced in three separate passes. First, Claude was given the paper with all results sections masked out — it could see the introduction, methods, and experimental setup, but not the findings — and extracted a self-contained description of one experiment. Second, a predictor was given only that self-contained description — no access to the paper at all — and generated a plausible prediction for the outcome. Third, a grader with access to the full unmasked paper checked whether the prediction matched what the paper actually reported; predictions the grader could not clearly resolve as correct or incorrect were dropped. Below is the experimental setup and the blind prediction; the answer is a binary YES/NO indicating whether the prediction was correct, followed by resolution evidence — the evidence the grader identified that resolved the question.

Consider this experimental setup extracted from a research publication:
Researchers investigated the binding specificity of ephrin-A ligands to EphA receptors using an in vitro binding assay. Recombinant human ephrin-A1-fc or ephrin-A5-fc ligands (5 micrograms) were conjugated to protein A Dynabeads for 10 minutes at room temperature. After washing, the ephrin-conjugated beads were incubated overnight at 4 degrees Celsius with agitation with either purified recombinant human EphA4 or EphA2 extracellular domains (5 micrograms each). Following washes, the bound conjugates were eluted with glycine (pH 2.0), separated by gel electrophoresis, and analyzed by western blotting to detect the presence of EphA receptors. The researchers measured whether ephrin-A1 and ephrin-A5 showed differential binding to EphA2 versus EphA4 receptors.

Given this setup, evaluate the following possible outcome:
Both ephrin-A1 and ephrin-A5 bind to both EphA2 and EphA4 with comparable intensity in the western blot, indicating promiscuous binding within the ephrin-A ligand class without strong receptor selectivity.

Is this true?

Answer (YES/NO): YES